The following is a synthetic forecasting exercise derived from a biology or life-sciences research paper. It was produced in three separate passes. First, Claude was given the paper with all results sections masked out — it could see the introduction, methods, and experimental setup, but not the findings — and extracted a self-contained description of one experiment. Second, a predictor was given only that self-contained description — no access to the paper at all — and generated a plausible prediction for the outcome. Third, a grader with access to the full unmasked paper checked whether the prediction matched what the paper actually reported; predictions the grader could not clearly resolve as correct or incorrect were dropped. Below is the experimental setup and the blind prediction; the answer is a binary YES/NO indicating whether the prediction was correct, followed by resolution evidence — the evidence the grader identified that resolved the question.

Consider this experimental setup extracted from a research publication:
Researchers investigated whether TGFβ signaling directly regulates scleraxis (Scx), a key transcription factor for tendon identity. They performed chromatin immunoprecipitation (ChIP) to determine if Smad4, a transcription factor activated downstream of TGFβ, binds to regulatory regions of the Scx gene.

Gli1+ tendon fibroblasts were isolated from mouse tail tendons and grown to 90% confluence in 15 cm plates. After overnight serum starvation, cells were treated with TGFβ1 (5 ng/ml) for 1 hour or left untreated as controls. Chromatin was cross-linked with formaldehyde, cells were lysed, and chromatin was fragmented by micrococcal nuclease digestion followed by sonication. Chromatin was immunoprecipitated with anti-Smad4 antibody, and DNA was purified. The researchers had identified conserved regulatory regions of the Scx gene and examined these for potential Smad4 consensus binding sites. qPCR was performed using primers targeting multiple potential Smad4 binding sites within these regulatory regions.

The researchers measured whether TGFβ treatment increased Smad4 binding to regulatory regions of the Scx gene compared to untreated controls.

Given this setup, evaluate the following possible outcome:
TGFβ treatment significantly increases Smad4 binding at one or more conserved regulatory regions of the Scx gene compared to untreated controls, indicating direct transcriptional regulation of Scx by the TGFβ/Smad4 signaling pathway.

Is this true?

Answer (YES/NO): YES